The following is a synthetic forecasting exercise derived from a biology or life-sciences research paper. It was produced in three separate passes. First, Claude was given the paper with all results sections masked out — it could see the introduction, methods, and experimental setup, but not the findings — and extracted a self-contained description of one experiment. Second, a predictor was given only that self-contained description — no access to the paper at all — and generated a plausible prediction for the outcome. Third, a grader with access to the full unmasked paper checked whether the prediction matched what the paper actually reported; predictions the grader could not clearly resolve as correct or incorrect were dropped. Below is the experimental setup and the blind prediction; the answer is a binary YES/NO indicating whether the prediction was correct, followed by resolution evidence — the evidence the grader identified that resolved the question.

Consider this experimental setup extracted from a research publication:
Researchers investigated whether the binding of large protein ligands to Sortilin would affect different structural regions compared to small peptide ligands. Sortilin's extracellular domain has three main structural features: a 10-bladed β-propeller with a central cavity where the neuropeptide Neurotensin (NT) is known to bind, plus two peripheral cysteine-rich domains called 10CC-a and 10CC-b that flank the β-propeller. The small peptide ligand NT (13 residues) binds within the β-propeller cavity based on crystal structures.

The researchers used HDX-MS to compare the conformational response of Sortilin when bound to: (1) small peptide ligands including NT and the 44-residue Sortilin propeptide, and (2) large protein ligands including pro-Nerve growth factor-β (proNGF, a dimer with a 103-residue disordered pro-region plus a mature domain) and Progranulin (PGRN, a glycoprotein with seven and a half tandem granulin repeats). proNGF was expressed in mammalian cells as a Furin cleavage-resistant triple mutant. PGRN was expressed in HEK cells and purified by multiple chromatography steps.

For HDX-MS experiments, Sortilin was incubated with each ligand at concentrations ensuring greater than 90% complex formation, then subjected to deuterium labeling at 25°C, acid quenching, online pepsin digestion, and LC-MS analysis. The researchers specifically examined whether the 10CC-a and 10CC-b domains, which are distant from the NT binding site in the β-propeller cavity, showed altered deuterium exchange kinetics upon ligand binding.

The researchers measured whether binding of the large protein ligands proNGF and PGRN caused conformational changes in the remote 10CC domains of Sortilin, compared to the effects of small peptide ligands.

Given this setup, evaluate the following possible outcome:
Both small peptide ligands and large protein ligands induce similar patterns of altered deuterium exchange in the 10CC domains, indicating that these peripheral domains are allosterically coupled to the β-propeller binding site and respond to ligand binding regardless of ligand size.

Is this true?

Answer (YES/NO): NO